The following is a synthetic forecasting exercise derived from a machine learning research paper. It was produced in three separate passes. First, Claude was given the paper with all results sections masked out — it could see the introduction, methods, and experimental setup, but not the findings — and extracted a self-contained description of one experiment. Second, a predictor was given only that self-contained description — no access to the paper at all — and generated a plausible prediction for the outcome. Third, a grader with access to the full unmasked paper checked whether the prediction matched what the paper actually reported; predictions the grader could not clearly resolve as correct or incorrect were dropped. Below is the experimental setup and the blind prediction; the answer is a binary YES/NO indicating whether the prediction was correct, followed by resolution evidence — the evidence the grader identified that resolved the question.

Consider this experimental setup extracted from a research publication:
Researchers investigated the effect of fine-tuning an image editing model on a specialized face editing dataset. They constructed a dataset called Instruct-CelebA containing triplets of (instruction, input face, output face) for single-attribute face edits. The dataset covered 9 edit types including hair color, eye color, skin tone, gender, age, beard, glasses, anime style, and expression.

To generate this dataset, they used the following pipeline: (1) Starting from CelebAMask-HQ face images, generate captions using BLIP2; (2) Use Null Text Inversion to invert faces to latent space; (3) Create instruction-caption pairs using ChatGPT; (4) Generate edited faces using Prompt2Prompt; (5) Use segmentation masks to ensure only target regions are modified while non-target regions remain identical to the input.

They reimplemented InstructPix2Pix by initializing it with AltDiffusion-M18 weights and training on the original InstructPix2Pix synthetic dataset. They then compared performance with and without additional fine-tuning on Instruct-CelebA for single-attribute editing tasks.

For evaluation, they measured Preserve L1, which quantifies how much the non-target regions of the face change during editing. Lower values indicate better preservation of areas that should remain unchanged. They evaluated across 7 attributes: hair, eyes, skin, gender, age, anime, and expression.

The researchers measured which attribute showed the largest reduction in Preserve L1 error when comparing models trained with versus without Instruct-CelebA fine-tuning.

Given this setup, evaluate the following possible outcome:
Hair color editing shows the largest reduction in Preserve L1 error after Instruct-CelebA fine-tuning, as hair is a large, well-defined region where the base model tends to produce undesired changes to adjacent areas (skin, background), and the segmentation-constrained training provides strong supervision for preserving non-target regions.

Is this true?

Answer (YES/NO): NO